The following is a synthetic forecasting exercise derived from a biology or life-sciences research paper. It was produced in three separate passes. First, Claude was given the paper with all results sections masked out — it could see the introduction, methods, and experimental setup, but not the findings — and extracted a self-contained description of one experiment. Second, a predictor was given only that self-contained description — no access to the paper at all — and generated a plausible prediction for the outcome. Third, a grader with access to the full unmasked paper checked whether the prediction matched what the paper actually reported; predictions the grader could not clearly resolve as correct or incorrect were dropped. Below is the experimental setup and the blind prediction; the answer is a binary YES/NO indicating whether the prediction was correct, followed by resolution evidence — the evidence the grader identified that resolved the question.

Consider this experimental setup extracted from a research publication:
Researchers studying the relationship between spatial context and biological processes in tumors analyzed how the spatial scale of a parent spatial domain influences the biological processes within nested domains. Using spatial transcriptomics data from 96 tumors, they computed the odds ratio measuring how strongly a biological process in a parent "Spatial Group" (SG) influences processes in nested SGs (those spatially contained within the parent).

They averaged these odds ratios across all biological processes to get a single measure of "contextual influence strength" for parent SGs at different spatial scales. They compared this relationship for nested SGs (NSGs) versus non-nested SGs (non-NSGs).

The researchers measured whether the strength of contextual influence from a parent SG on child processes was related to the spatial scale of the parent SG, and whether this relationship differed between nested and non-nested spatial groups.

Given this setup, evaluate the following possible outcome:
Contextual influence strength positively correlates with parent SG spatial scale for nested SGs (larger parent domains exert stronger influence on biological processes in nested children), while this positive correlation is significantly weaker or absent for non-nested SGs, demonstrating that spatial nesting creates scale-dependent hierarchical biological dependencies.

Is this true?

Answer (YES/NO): YES